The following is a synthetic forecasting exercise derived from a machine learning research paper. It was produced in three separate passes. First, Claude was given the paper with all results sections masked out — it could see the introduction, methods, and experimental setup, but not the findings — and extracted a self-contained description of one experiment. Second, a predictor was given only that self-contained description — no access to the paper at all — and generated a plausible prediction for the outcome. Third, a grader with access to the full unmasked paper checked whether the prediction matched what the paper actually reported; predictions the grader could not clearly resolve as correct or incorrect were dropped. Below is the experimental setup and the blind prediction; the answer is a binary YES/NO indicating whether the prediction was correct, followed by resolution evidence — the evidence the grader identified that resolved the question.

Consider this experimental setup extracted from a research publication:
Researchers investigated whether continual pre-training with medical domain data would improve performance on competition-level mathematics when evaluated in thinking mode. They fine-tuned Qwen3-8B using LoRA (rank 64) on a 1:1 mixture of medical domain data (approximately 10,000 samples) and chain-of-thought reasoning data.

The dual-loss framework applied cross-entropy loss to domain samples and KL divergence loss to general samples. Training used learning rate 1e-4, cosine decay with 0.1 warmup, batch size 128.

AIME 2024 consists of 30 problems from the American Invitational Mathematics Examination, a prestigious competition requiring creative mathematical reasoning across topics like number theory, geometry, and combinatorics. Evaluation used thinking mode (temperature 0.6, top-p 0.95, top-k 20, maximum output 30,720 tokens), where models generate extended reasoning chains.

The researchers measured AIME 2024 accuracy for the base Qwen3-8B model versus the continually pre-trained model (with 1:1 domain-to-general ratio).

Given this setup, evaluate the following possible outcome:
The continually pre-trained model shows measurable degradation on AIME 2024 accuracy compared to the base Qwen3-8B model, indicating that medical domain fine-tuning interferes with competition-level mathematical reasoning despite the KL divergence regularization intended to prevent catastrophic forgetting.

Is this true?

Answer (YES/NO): NO